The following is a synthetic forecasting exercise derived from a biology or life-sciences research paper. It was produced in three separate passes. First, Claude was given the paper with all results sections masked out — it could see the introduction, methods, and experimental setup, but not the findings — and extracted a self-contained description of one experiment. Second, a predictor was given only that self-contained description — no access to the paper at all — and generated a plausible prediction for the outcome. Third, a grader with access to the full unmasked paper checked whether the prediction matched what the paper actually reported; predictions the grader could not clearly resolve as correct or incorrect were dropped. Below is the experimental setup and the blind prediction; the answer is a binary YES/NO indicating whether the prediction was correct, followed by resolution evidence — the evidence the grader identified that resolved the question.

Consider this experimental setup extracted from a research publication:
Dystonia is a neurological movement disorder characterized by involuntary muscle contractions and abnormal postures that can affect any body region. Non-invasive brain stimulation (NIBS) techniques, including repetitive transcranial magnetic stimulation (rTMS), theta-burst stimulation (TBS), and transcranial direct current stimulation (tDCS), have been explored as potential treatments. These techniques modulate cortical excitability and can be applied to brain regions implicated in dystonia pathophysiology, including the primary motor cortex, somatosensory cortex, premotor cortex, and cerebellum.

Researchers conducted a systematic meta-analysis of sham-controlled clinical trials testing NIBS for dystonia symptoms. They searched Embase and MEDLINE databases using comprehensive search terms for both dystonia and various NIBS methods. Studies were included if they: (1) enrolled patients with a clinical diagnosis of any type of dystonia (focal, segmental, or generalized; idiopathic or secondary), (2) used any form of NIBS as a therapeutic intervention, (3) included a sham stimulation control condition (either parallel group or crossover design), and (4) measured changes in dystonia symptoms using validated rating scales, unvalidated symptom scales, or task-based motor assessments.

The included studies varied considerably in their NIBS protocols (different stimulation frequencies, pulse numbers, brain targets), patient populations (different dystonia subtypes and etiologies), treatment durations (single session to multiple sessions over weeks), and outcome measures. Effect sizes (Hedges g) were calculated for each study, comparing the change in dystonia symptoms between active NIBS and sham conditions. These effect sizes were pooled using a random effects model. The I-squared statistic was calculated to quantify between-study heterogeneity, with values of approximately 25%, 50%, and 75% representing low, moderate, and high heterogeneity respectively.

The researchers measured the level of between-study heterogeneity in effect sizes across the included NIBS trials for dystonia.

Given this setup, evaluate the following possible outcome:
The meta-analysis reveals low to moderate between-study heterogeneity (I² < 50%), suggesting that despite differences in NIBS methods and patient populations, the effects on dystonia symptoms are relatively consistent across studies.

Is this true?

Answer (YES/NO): YES